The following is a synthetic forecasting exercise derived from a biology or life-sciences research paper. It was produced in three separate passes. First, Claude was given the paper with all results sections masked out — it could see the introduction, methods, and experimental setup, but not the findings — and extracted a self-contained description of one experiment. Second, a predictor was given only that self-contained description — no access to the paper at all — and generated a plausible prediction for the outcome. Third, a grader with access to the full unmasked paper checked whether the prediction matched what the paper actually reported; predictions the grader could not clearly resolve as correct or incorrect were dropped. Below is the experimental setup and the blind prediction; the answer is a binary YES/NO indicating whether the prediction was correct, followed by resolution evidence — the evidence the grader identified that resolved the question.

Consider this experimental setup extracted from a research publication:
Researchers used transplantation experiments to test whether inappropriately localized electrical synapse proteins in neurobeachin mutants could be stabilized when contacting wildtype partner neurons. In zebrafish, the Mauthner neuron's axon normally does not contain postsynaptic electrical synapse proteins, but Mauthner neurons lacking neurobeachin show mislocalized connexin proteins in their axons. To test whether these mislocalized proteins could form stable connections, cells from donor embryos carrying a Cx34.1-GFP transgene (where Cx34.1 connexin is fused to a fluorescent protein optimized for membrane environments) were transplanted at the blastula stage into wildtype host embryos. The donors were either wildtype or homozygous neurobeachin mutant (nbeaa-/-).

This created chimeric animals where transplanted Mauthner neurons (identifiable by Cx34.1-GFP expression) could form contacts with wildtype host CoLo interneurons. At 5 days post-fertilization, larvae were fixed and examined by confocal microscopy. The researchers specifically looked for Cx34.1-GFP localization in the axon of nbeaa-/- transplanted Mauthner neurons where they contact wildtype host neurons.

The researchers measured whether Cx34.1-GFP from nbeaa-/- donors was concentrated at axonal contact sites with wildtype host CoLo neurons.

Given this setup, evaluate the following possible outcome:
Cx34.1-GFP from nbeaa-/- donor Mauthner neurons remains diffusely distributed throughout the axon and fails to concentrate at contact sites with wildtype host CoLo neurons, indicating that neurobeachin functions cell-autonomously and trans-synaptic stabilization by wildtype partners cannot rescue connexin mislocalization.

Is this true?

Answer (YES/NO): NO